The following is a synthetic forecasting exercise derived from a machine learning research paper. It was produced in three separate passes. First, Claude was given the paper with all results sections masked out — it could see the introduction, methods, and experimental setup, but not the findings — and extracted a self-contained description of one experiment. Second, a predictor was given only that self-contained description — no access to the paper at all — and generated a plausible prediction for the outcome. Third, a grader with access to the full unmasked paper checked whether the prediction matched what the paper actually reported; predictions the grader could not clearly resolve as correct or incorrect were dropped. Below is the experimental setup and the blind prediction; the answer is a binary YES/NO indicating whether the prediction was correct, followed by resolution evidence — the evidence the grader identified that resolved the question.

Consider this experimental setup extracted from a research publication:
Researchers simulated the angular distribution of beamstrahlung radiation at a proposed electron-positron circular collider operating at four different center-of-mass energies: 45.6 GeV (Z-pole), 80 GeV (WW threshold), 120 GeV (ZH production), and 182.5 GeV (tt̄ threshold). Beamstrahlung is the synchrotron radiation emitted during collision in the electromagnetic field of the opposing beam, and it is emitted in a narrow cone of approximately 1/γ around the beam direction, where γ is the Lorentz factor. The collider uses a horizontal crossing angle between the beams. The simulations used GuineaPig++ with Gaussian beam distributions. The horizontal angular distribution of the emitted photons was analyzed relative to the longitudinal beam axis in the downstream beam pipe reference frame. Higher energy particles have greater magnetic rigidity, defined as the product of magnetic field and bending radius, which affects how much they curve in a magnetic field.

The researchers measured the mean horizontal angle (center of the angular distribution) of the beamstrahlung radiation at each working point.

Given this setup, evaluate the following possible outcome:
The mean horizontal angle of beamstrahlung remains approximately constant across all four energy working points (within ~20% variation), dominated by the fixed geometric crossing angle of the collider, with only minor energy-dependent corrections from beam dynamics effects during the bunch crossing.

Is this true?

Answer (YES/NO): NO